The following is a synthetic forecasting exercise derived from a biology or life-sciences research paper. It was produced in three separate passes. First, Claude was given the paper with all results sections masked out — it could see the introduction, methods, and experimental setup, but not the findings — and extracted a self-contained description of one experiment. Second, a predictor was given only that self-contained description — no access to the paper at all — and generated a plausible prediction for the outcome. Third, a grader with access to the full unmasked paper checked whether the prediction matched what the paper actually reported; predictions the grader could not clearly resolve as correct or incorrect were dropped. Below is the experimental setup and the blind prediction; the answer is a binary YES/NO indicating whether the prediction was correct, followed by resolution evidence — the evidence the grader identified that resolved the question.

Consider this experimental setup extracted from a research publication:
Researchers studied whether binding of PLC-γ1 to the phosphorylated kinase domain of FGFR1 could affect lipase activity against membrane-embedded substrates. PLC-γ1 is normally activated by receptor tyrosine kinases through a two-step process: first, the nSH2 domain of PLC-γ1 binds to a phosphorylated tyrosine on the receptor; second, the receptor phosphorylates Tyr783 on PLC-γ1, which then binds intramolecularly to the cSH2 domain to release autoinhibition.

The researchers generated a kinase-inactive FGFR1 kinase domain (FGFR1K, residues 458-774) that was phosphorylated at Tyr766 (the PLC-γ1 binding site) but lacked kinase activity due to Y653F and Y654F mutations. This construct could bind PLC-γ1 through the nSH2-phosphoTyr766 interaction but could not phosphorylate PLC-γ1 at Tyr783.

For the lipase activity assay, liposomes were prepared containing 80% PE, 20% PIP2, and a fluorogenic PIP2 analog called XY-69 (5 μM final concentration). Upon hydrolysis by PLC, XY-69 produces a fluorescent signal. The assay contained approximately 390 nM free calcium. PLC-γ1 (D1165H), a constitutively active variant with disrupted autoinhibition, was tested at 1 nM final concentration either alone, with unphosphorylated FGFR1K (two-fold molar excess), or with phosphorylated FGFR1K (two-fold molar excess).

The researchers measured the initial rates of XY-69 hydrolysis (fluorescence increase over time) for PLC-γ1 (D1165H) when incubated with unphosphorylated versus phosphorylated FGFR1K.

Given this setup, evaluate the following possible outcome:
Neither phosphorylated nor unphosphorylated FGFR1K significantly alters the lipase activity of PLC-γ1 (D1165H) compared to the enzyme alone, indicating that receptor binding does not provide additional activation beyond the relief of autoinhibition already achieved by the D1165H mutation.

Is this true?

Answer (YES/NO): NO